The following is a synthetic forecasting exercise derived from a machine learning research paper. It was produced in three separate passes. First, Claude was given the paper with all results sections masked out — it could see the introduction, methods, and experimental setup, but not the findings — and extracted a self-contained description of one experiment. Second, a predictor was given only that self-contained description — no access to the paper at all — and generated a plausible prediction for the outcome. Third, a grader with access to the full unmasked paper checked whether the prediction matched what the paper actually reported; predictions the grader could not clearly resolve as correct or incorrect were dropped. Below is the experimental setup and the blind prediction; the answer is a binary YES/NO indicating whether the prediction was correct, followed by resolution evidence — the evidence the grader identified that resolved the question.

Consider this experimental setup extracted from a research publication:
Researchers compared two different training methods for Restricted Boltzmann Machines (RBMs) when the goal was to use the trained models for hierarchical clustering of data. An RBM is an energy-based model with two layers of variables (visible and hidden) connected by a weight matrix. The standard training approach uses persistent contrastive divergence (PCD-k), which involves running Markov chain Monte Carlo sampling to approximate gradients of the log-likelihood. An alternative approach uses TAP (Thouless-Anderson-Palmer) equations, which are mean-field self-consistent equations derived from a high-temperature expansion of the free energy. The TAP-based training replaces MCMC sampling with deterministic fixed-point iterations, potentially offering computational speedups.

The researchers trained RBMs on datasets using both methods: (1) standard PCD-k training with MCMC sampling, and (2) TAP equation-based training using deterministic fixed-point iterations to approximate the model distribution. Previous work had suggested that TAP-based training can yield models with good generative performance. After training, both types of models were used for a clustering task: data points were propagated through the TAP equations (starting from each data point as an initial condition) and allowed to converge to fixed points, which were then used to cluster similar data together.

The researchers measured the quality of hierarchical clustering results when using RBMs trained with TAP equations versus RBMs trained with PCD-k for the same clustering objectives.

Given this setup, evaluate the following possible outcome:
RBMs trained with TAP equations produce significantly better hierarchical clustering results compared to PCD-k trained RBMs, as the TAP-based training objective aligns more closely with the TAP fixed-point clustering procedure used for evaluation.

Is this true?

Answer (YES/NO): NO